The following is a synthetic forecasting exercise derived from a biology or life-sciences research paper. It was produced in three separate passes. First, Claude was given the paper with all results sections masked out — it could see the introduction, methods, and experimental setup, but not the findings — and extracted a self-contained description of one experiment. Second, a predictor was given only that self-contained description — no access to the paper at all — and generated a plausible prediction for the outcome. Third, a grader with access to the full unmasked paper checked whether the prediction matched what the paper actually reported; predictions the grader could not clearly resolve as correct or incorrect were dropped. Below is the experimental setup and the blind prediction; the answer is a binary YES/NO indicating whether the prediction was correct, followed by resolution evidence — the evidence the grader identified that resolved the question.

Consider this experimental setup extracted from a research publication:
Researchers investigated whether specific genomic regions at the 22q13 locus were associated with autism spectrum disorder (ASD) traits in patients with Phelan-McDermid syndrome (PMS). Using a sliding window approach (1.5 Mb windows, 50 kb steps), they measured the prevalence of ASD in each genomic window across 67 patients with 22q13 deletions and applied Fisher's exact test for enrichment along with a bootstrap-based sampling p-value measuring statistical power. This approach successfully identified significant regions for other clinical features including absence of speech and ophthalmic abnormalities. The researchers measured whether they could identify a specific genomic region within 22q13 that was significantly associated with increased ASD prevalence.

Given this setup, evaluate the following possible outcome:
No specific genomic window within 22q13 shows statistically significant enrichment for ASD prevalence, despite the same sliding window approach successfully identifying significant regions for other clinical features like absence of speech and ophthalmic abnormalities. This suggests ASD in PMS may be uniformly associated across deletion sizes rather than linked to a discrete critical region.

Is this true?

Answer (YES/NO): YES